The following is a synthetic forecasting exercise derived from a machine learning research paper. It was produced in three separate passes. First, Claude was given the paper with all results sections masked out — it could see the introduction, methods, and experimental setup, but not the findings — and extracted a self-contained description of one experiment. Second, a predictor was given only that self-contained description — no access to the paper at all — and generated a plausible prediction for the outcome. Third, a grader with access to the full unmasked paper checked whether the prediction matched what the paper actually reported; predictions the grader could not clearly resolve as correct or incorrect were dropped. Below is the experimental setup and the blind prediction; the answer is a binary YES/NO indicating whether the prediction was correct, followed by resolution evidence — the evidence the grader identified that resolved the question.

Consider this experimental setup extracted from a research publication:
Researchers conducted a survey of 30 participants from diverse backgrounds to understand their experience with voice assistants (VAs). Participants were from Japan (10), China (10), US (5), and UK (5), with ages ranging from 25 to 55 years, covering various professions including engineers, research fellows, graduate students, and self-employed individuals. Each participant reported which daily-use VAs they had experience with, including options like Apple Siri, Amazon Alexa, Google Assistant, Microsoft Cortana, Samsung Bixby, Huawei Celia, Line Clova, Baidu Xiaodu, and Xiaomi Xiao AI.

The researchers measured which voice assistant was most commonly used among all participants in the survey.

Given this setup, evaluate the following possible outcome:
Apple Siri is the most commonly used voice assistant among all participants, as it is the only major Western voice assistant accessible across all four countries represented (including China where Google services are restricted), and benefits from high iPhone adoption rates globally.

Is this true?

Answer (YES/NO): YES